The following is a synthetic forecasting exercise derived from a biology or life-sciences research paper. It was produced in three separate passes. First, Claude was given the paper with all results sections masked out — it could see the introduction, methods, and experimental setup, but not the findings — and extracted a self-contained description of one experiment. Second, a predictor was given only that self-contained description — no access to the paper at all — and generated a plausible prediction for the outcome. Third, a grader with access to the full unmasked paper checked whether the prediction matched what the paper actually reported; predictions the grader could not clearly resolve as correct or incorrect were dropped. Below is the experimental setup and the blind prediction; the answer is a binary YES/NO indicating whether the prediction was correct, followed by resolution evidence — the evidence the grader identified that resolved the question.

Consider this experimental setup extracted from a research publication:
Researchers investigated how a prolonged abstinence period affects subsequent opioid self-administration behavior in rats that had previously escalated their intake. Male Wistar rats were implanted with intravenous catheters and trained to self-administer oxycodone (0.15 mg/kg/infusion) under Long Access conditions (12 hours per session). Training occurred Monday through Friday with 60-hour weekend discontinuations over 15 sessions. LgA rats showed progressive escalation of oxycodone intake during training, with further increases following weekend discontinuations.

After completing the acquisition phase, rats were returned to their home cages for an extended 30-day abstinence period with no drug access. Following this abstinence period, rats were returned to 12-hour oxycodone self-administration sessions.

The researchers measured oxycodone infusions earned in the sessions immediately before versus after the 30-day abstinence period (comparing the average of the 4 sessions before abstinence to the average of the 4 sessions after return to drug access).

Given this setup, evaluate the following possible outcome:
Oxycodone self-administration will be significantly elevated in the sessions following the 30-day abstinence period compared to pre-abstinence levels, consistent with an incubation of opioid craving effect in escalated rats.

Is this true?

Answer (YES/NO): NO